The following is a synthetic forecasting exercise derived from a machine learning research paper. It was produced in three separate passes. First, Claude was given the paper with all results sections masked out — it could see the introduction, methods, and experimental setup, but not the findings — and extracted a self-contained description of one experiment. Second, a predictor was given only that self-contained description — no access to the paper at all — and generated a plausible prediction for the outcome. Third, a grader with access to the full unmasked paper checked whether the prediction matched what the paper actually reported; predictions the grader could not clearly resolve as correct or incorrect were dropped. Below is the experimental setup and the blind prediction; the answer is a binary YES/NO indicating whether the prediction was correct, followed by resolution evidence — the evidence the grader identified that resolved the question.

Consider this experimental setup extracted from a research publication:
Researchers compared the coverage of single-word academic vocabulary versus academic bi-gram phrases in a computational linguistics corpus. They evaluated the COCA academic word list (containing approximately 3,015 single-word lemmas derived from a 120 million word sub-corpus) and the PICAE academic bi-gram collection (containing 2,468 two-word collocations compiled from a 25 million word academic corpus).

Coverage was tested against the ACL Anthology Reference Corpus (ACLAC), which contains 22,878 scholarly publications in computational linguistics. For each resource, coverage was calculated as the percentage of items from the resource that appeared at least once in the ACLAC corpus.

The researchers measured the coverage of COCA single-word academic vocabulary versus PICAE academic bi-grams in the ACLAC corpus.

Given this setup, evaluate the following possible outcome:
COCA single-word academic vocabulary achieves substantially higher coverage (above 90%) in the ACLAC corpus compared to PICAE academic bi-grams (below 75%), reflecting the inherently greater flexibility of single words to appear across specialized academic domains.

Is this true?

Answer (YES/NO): NO